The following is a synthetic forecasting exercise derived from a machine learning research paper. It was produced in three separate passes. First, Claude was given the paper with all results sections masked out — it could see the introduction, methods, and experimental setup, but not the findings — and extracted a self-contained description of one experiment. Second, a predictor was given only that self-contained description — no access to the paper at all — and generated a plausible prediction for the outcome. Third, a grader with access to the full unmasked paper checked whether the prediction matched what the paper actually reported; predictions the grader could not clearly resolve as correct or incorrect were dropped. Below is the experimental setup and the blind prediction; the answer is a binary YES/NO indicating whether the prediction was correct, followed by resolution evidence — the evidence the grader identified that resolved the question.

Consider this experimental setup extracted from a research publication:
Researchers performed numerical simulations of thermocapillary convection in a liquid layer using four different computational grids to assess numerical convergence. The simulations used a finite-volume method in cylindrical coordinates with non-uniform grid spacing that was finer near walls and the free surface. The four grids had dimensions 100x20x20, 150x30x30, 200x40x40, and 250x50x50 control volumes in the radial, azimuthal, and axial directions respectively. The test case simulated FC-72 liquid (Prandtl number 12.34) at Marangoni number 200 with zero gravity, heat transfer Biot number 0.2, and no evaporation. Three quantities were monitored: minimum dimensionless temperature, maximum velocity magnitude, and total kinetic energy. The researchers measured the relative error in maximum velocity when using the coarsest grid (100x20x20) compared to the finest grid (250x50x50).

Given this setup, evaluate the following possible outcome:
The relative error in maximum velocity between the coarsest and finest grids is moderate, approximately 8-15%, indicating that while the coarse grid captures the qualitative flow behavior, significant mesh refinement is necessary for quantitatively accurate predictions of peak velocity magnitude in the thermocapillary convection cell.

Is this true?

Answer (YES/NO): NO